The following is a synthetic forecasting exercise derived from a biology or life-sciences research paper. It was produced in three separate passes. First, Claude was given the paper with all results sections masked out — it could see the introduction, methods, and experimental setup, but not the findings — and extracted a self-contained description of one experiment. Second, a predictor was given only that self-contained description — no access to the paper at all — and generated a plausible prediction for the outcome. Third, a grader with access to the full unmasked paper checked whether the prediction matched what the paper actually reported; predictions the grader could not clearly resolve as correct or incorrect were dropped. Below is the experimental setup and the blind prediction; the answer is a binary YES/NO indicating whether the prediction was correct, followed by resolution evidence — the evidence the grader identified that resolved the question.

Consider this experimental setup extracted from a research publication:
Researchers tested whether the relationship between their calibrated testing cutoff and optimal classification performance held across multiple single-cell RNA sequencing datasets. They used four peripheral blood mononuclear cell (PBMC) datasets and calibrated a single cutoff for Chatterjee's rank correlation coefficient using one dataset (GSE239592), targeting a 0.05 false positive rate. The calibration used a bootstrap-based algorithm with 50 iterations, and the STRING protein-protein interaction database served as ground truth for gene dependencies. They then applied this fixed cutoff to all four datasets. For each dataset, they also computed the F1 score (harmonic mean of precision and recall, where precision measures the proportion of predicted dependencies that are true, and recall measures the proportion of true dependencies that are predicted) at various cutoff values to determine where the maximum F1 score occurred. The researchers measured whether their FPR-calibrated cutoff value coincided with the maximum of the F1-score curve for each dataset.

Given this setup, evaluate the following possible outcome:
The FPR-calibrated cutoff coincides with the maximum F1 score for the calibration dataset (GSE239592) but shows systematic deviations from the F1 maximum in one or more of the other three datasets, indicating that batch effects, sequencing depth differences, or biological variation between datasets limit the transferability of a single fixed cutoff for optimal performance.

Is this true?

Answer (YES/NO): NO